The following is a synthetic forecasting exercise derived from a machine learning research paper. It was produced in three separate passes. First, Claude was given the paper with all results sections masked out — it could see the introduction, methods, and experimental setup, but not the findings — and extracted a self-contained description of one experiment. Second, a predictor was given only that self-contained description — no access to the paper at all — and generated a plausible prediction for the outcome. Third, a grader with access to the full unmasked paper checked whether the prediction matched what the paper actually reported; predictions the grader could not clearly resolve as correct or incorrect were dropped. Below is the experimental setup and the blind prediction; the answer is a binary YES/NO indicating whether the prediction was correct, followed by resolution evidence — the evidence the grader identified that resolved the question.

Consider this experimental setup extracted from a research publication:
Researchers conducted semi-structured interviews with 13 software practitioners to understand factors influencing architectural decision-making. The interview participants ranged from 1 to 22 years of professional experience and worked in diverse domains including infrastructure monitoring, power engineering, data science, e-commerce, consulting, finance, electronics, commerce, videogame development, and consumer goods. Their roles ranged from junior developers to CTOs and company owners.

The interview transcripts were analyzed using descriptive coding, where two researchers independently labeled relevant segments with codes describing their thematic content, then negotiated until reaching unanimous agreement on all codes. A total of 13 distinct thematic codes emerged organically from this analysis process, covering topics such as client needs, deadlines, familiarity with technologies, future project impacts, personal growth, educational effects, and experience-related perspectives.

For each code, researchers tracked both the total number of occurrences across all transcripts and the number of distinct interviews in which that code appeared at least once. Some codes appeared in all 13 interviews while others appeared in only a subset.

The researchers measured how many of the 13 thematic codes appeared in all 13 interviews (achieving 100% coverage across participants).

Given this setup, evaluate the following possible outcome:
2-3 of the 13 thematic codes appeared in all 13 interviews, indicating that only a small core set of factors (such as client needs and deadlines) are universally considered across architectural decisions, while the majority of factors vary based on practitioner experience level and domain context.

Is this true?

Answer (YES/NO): YES